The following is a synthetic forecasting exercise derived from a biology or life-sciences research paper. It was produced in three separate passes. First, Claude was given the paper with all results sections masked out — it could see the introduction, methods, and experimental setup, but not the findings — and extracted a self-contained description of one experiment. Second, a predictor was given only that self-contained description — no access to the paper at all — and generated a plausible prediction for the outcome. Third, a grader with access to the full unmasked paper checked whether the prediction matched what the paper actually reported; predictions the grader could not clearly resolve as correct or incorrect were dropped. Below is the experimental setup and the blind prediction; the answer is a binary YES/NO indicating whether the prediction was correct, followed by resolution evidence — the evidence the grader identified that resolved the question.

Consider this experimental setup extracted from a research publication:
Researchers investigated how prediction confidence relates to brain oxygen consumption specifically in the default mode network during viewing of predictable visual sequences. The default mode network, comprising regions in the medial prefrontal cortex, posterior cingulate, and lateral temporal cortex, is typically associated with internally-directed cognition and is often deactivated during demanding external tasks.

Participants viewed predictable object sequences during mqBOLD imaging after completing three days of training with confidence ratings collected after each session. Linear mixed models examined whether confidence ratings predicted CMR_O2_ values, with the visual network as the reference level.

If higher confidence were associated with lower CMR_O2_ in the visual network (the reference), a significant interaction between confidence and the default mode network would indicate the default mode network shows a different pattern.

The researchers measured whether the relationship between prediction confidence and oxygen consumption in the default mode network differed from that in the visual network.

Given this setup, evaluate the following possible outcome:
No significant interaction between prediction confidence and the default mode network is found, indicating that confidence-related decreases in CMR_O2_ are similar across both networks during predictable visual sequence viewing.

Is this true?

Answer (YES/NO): YES